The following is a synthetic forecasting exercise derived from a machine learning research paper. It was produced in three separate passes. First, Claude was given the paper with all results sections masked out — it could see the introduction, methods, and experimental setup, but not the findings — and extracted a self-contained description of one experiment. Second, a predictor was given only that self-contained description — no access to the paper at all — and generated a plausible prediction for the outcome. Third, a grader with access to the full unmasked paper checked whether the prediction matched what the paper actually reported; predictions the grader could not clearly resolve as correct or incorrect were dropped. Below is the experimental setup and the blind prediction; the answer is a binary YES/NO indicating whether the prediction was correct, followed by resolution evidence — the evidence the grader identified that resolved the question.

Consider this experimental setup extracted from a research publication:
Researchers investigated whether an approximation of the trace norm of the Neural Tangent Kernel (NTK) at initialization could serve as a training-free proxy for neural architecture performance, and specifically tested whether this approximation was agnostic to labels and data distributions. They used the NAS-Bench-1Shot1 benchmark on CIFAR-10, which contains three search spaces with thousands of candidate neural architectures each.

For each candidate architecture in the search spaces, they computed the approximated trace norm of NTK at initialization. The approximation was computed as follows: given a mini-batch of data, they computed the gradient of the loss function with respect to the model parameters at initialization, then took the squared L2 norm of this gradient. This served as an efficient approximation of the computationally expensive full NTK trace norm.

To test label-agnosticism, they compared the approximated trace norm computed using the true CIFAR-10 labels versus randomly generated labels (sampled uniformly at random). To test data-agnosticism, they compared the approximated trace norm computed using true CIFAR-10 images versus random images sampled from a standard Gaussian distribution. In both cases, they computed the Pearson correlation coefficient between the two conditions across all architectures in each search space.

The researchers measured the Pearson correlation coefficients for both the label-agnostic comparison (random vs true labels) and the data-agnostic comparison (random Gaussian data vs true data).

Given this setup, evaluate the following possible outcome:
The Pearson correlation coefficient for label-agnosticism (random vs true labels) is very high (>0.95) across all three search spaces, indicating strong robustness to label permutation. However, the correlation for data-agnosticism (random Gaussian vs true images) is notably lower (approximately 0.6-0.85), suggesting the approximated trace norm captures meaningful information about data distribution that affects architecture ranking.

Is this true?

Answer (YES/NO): NO